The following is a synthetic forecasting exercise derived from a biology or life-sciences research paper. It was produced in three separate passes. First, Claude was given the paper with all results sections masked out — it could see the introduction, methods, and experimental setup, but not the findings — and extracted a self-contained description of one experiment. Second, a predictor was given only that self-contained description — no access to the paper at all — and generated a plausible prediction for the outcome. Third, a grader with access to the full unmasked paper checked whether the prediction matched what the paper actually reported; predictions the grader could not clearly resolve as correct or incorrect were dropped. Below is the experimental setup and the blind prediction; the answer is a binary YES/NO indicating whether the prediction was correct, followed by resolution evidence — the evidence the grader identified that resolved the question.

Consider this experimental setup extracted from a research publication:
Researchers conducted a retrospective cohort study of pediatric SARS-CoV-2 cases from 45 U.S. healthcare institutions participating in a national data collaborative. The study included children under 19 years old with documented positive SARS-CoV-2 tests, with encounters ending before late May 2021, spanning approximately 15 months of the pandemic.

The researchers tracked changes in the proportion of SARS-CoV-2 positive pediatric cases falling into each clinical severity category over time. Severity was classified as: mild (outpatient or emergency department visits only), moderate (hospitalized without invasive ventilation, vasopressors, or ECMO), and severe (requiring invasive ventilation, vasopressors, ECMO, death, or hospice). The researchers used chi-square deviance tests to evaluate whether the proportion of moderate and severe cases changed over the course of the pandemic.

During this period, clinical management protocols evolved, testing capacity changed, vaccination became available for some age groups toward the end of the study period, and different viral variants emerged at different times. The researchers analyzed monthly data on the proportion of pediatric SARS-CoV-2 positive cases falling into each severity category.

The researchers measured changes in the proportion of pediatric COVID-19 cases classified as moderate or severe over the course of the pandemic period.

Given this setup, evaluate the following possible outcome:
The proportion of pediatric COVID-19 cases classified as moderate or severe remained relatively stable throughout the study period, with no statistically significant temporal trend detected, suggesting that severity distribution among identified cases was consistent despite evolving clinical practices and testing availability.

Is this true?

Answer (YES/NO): NO